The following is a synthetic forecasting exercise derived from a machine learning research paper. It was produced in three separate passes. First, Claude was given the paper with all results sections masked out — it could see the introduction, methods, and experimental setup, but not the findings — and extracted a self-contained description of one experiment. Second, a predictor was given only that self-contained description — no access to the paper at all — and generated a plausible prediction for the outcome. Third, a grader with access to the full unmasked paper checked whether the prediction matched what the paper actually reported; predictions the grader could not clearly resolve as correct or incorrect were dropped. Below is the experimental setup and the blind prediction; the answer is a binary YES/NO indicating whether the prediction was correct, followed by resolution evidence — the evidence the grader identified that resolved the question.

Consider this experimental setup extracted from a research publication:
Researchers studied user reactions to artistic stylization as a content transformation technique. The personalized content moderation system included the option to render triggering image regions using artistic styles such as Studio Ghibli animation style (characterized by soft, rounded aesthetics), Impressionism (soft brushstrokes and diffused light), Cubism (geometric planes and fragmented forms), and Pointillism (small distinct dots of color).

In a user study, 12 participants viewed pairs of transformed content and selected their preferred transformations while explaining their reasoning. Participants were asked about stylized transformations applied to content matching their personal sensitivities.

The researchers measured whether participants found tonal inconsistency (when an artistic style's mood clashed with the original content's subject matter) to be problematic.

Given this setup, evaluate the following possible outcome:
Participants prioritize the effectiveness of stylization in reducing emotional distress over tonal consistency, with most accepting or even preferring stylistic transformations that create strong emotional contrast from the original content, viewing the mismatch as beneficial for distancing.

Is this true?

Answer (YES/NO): NO